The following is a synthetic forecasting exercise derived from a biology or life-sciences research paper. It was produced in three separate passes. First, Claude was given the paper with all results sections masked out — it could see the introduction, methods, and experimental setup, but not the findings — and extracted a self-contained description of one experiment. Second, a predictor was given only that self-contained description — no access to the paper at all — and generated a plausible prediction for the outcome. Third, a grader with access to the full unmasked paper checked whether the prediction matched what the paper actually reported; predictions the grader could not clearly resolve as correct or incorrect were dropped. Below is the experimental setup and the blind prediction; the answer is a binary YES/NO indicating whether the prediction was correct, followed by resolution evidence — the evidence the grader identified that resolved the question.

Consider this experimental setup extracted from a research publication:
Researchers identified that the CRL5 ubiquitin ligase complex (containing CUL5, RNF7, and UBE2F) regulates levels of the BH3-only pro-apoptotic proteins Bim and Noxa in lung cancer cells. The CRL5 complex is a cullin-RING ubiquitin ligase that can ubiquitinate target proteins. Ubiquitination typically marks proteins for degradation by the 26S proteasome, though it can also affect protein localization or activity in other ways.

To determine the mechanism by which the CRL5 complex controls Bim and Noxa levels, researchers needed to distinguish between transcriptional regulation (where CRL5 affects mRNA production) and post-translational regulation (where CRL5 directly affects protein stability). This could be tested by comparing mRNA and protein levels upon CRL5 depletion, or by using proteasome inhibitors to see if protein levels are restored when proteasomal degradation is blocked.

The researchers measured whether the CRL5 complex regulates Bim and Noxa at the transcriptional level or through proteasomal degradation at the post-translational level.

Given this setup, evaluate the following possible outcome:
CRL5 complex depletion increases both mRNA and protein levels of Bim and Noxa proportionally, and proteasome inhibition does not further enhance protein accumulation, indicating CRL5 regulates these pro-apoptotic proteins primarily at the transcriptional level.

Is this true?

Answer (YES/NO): NO